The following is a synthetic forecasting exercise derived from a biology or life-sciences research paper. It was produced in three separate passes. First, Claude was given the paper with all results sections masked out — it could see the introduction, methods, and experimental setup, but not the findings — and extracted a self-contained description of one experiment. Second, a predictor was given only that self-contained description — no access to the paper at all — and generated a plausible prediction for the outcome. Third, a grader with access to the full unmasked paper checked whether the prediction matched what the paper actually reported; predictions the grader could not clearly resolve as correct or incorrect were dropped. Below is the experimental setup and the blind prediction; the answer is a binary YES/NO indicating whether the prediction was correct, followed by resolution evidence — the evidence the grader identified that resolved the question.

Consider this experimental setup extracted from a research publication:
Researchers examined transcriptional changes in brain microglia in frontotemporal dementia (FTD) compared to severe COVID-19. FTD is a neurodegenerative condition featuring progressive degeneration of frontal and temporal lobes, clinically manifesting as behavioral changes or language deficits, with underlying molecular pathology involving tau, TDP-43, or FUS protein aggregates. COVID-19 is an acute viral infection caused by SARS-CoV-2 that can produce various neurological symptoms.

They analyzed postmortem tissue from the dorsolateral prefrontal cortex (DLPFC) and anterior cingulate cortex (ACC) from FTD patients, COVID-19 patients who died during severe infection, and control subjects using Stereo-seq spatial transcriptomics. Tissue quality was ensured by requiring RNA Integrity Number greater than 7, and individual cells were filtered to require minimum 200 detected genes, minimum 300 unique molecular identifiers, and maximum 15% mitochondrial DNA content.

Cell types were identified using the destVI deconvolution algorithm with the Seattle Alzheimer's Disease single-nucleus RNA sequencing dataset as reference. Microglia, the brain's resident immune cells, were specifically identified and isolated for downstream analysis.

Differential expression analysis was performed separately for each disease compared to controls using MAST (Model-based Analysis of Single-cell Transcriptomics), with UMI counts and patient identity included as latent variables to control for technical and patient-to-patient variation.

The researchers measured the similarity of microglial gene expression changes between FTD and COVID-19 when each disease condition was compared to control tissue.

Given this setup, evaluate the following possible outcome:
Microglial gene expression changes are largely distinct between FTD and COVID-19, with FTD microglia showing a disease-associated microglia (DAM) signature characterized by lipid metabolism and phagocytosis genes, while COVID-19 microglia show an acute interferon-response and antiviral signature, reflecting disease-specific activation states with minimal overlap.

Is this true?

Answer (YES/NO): NO